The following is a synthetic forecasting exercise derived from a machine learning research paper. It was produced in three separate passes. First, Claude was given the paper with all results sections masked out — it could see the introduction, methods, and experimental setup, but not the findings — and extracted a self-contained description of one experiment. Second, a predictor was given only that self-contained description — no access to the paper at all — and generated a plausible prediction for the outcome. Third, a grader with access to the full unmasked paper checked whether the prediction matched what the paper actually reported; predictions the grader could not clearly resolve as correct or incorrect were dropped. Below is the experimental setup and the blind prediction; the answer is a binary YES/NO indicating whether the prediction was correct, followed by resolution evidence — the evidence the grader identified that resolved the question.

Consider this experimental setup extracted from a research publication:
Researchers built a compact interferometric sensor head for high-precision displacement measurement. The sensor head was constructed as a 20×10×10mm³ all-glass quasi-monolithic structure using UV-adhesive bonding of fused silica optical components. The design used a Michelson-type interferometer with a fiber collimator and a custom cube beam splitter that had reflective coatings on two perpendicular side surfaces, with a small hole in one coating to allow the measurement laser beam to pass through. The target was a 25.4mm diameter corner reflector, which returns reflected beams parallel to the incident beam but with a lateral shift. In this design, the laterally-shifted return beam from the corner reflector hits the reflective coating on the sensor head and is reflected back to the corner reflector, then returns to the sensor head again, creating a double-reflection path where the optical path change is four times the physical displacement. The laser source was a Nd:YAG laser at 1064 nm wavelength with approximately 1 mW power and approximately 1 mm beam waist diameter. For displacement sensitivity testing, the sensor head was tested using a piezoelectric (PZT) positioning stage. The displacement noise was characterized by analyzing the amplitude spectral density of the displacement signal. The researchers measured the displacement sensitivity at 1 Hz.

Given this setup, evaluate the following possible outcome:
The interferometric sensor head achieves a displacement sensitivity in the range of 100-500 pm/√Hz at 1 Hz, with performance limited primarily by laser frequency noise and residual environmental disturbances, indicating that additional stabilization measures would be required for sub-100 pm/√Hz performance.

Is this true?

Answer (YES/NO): NO